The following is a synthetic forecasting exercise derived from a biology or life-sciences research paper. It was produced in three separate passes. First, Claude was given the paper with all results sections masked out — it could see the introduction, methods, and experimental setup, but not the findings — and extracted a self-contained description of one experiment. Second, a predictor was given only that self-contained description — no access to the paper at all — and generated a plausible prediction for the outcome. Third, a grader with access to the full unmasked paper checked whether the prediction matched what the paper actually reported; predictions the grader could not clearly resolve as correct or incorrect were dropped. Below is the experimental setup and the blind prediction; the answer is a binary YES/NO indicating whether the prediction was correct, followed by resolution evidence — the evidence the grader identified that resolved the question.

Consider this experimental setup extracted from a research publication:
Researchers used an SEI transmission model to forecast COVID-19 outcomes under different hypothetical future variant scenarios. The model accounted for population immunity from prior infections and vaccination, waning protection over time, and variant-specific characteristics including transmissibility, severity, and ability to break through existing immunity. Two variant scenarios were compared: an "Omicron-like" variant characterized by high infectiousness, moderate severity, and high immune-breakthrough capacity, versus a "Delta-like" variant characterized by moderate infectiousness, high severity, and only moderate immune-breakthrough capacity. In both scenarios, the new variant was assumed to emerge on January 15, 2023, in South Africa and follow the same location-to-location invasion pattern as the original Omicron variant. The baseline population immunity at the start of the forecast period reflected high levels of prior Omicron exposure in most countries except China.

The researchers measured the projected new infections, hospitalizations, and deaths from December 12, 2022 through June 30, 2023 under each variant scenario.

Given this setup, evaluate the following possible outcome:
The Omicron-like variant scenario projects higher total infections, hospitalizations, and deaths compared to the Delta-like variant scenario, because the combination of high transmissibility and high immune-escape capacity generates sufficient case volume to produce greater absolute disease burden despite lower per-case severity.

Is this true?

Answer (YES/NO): NO